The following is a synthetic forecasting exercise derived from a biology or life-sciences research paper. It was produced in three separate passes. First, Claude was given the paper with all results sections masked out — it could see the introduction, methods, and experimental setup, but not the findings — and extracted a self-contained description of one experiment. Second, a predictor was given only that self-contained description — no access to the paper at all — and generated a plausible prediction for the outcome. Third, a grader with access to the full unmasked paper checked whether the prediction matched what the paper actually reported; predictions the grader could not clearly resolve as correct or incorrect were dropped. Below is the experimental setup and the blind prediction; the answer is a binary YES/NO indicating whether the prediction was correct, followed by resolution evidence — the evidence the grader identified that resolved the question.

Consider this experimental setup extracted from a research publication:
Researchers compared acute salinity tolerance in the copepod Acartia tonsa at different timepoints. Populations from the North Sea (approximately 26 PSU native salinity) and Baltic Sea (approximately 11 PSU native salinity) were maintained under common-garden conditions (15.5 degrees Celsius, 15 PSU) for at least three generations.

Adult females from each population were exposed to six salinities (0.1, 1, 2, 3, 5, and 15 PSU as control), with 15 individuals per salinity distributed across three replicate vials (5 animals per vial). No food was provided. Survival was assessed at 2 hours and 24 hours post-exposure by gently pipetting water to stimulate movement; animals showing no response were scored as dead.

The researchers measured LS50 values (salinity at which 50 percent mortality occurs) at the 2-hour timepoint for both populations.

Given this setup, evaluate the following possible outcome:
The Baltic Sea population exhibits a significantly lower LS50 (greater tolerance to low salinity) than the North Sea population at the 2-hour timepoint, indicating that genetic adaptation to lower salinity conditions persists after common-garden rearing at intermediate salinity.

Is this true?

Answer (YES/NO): YES